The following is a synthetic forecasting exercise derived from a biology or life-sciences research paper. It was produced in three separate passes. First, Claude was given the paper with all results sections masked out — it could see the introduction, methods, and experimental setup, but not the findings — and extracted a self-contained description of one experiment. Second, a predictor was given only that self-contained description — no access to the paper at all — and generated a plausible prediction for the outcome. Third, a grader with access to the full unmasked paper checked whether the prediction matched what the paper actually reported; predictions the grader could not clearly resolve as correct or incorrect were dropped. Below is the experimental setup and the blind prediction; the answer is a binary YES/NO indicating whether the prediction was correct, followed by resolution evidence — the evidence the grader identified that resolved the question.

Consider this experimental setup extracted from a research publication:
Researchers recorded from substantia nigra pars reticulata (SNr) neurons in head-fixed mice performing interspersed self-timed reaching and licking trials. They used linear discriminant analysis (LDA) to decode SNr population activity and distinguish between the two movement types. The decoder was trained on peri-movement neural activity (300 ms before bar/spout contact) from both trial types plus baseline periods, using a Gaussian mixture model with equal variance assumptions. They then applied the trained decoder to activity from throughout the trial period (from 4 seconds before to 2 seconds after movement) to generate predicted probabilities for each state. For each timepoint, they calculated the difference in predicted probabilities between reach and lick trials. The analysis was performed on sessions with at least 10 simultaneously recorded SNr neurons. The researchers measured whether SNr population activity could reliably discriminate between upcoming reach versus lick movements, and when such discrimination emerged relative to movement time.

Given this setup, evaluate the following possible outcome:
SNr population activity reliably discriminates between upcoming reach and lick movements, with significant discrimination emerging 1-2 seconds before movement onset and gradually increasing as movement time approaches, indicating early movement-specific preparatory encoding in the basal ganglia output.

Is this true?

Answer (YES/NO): NO